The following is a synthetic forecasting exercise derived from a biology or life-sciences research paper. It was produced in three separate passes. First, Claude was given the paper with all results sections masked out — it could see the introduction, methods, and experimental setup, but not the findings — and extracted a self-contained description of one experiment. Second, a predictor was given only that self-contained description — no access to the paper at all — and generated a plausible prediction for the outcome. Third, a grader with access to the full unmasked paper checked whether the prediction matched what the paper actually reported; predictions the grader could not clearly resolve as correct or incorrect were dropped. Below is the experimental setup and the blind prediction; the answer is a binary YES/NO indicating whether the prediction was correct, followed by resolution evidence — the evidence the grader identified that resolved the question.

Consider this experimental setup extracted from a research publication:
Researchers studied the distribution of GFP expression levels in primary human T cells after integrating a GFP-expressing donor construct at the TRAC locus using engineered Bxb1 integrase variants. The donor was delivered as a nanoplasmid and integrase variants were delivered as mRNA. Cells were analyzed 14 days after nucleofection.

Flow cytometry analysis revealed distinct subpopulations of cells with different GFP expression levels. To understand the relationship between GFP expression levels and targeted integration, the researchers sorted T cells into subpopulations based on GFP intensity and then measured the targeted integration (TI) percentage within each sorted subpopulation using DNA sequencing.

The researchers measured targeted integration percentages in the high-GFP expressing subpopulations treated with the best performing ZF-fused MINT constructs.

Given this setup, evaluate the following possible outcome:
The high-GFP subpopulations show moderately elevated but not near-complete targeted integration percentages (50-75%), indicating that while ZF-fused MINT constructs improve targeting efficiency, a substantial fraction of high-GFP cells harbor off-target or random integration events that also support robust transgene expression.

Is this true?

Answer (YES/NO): NO